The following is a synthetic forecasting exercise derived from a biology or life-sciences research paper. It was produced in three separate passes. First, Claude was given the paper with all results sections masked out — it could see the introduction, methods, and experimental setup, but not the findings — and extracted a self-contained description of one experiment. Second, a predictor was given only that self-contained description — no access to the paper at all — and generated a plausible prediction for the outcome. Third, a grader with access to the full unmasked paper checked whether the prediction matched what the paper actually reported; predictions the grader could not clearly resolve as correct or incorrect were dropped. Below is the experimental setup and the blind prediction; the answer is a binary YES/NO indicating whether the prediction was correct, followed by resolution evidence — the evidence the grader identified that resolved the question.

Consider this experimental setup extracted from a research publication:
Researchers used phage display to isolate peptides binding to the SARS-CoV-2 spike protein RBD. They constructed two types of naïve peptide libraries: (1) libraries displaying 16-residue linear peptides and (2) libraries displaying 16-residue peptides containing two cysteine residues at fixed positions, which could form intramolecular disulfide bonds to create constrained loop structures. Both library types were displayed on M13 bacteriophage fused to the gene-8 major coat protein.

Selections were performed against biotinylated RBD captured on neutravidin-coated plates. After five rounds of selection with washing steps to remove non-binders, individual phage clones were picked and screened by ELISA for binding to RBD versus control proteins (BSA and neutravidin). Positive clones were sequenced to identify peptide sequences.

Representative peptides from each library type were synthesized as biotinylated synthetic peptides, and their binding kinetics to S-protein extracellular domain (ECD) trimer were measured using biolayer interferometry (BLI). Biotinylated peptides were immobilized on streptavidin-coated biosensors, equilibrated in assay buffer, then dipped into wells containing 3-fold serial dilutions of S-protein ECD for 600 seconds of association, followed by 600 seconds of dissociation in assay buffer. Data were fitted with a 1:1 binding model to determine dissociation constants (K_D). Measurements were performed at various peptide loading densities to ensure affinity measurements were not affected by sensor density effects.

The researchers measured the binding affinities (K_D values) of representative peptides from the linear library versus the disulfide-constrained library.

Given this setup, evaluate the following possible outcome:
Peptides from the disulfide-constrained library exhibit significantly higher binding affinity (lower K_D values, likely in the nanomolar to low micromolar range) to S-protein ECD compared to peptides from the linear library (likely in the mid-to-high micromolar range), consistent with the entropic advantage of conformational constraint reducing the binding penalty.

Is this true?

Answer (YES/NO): NO